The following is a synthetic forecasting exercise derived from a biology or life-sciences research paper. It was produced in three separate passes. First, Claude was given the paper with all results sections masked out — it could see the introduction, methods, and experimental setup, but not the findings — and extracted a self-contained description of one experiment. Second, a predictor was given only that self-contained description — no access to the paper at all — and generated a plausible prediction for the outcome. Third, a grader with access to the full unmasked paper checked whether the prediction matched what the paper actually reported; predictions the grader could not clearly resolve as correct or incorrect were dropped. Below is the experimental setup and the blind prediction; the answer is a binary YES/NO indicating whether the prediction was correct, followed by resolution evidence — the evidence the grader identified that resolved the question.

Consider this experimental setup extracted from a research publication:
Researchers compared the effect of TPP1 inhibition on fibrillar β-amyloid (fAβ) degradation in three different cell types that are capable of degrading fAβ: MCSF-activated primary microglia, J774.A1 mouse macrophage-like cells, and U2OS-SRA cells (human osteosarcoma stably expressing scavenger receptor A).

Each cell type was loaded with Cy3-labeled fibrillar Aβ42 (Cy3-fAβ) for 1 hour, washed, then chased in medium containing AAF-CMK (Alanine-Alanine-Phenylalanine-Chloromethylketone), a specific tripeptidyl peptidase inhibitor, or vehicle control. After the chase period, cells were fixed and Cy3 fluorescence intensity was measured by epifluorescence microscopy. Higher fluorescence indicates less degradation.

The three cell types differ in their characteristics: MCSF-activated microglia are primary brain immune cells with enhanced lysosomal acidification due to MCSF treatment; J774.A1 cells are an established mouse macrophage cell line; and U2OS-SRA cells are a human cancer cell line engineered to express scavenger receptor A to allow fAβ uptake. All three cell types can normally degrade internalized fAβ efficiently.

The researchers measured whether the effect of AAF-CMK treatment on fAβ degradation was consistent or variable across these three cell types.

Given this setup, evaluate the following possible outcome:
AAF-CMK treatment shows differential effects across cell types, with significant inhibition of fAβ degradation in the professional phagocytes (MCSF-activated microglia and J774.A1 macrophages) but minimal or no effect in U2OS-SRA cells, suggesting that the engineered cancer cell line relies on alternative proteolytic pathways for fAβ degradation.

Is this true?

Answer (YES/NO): NO